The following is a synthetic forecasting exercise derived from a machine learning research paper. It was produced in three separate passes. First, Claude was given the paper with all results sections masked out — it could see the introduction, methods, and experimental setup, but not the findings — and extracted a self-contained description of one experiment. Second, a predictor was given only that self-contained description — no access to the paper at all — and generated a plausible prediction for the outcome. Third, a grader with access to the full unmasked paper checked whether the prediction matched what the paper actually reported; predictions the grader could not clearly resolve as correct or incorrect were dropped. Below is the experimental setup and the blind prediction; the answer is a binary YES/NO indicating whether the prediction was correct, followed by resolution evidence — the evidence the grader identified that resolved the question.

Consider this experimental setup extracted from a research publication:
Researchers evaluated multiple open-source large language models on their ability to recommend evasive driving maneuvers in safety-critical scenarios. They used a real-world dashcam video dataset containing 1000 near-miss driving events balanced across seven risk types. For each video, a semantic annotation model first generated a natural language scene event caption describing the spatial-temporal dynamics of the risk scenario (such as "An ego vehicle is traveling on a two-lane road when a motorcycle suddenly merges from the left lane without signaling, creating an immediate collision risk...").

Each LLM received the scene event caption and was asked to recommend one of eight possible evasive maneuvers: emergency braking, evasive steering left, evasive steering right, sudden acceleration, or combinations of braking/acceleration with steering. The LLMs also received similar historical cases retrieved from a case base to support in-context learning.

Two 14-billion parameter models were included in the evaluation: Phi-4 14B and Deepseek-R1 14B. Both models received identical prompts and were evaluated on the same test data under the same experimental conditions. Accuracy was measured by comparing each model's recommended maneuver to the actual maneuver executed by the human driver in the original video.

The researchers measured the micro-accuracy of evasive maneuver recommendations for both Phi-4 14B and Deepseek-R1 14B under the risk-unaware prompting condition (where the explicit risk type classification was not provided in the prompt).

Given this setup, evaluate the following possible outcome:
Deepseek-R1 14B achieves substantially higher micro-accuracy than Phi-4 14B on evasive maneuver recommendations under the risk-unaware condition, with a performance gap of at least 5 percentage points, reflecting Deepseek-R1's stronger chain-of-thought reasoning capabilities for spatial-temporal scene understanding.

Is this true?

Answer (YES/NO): NO